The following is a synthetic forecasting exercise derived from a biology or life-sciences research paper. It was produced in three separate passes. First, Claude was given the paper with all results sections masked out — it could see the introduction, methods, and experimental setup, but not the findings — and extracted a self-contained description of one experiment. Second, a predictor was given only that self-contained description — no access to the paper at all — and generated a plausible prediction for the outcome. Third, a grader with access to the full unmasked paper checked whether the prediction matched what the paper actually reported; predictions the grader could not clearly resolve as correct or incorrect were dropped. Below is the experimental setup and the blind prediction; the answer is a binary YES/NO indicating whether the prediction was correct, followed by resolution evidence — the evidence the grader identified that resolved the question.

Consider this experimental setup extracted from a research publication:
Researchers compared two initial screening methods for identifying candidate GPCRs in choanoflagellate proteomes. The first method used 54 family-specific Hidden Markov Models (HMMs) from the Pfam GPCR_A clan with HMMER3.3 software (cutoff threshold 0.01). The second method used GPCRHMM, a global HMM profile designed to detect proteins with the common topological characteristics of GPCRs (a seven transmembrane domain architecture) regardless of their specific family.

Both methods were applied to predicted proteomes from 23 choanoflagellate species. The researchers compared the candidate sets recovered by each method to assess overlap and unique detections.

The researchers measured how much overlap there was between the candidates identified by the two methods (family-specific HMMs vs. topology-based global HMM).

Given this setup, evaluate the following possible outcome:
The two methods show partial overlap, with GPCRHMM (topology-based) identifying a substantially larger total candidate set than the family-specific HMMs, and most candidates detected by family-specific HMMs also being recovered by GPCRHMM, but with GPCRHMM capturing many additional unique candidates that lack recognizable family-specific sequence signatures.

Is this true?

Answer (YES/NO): NO